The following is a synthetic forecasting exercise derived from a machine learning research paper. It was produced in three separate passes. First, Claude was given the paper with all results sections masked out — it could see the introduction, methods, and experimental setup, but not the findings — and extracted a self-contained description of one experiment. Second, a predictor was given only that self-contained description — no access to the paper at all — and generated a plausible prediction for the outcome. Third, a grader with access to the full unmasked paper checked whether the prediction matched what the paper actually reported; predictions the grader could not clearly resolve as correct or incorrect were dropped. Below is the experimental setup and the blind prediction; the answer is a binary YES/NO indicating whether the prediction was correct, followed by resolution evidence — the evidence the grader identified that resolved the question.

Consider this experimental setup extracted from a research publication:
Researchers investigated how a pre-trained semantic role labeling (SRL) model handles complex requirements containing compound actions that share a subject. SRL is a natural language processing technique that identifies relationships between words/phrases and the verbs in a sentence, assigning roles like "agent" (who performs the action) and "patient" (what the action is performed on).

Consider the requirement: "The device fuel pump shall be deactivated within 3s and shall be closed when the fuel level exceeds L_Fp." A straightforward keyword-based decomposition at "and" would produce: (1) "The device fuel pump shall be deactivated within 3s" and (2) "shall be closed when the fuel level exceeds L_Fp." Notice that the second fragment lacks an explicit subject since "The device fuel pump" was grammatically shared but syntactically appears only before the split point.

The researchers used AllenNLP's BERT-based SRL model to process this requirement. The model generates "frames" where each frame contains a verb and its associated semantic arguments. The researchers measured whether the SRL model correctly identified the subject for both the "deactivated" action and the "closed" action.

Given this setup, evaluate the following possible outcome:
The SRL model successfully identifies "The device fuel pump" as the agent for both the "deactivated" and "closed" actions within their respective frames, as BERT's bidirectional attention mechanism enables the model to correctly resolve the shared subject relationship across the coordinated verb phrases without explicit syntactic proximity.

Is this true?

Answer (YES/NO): NO